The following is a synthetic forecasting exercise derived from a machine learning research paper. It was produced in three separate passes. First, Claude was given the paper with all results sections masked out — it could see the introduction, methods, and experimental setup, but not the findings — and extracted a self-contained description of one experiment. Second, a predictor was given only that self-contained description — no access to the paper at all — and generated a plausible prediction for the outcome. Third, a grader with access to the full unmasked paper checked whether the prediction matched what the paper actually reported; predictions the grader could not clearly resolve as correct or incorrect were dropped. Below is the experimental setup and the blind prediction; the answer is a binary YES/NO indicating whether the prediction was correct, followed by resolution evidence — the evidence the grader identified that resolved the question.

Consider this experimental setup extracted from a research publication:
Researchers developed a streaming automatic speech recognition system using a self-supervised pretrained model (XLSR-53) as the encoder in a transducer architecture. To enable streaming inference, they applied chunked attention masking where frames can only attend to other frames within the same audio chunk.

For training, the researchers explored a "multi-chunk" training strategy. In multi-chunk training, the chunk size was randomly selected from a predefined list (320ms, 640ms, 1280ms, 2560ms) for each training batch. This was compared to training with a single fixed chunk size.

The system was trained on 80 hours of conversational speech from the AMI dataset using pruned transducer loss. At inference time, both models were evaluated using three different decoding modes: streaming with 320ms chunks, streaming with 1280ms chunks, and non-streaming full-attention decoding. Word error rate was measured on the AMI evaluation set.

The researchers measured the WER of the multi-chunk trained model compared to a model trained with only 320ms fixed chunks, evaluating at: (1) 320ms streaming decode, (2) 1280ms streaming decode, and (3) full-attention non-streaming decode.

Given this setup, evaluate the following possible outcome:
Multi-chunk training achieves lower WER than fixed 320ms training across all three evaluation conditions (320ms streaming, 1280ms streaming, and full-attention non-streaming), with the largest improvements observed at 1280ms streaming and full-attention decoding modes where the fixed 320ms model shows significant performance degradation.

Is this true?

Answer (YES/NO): NO